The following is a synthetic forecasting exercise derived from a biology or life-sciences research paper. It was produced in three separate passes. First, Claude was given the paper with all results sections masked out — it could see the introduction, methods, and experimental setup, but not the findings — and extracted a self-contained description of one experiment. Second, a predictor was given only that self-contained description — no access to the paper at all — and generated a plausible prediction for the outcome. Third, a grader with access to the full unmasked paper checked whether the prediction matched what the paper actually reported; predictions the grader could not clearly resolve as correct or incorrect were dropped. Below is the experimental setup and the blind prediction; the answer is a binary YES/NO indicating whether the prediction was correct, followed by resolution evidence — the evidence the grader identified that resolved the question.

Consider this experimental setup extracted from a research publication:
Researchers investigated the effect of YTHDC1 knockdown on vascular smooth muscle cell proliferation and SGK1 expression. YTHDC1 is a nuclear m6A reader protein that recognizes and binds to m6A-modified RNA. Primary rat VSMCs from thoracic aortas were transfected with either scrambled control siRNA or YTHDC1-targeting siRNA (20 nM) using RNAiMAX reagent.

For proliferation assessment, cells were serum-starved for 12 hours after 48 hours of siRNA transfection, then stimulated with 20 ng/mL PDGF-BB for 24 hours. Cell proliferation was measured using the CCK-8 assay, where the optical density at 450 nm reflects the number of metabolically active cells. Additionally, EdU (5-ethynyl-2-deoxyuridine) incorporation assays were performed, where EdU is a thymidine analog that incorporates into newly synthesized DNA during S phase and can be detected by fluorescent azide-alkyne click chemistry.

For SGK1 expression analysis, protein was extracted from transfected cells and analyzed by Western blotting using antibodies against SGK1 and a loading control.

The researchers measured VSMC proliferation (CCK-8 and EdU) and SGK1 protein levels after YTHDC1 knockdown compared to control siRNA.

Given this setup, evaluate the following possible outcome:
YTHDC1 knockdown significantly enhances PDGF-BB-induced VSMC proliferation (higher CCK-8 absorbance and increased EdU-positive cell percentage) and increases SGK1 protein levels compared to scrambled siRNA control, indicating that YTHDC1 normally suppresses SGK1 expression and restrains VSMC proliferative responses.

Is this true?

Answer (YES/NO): NO